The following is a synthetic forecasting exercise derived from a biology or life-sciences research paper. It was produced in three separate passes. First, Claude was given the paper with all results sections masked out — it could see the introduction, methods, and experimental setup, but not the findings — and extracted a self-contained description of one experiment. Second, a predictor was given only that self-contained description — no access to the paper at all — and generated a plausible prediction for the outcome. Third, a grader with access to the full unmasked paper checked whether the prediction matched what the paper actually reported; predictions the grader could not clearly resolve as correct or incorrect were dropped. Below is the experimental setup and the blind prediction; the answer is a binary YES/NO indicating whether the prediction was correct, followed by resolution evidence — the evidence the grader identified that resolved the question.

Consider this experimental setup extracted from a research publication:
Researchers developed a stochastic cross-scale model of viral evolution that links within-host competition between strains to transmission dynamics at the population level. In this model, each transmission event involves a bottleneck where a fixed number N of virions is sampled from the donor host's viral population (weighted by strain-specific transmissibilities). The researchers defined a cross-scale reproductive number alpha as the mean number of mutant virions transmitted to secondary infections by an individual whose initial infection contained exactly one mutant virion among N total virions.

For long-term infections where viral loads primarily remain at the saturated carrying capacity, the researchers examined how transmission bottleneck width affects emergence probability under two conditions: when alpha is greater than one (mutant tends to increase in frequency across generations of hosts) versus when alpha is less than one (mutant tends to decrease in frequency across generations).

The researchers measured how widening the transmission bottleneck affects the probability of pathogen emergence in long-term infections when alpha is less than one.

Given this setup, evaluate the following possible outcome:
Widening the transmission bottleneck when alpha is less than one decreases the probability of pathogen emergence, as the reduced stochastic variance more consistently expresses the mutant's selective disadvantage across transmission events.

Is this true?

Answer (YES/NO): YES